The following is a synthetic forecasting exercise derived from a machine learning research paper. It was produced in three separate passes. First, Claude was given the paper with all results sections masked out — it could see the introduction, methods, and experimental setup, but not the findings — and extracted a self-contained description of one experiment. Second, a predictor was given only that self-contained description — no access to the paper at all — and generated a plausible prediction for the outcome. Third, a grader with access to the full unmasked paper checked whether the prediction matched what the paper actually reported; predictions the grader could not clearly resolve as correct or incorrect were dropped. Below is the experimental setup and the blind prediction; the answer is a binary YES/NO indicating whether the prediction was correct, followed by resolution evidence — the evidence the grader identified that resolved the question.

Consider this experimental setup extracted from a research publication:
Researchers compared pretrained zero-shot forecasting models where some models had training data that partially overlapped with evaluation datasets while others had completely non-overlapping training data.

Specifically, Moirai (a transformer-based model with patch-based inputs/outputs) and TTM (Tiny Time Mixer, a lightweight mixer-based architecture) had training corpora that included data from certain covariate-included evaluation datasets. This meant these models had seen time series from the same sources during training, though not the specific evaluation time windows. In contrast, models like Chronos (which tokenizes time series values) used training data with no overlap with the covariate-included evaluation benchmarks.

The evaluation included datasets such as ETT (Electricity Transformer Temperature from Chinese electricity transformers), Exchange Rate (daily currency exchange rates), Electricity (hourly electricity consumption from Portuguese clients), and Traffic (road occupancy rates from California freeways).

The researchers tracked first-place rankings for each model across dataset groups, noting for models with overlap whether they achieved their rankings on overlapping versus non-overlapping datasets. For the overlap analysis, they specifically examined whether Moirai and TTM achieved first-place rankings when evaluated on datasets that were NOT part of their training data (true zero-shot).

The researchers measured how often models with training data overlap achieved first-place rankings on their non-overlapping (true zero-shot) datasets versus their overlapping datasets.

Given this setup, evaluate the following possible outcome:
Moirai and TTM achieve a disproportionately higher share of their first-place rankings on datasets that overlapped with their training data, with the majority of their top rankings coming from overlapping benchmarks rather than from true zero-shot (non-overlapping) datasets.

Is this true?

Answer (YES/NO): YES